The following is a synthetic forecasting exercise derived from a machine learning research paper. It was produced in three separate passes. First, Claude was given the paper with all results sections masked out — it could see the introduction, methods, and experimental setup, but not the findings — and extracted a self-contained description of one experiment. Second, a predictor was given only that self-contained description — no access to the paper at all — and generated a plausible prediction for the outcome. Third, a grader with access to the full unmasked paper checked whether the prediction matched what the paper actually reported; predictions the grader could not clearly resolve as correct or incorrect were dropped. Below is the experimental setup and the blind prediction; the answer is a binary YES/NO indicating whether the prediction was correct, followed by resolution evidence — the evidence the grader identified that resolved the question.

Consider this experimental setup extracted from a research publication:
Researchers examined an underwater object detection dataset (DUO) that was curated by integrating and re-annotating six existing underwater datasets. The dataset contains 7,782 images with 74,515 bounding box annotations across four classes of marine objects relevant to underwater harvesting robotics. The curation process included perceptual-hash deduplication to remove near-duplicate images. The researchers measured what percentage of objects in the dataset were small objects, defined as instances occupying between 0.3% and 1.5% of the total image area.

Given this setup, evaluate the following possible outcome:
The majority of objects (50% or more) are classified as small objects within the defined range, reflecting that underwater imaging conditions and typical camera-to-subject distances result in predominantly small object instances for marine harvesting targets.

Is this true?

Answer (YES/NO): YES